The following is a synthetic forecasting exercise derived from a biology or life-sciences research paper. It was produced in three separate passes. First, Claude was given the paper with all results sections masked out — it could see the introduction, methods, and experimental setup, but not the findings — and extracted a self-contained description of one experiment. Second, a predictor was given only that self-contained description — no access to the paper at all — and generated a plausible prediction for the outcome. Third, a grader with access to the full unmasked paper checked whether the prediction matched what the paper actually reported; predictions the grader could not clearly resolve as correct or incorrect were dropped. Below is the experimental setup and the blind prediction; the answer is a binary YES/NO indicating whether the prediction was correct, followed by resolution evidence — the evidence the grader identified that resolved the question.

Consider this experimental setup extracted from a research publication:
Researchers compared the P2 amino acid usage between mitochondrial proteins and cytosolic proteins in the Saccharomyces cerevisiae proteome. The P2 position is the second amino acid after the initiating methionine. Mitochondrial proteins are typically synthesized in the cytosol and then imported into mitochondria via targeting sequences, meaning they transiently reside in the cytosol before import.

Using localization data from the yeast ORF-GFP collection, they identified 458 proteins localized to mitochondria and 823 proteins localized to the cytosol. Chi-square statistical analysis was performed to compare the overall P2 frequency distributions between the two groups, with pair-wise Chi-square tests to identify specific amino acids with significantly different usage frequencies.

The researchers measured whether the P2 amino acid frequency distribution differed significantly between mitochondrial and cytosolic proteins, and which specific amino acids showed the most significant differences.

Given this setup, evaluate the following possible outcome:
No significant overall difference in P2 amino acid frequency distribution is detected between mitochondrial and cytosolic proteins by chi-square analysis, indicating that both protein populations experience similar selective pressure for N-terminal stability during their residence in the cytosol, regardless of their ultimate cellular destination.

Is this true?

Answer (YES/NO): NO